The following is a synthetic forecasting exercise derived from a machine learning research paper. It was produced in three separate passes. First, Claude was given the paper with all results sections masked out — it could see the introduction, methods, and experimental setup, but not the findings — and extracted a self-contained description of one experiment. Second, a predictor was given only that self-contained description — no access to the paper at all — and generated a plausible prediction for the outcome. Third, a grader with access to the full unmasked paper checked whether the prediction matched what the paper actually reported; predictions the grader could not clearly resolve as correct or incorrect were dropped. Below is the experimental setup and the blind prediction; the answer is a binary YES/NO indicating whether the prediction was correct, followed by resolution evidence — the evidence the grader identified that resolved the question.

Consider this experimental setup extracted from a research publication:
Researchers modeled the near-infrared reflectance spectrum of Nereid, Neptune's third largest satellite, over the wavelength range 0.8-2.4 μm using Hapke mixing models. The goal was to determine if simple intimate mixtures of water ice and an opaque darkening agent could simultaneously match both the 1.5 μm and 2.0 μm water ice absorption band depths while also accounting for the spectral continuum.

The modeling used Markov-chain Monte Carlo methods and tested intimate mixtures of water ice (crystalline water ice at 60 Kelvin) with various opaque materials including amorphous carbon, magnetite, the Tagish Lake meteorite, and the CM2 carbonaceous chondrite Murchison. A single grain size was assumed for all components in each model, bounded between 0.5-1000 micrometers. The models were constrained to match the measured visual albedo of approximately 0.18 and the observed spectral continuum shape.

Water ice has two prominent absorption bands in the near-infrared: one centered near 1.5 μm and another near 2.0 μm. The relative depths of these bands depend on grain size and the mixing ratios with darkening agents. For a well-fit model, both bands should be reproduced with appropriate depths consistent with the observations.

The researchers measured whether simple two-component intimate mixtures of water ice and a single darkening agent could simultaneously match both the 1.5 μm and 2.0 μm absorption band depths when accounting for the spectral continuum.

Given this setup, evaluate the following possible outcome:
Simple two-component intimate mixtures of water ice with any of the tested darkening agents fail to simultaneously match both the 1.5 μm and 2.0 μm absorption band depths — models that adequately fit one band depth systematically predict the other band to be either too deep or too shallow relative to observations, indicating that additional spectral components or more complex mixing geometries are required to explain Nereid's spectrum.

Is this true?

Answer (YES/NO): YES